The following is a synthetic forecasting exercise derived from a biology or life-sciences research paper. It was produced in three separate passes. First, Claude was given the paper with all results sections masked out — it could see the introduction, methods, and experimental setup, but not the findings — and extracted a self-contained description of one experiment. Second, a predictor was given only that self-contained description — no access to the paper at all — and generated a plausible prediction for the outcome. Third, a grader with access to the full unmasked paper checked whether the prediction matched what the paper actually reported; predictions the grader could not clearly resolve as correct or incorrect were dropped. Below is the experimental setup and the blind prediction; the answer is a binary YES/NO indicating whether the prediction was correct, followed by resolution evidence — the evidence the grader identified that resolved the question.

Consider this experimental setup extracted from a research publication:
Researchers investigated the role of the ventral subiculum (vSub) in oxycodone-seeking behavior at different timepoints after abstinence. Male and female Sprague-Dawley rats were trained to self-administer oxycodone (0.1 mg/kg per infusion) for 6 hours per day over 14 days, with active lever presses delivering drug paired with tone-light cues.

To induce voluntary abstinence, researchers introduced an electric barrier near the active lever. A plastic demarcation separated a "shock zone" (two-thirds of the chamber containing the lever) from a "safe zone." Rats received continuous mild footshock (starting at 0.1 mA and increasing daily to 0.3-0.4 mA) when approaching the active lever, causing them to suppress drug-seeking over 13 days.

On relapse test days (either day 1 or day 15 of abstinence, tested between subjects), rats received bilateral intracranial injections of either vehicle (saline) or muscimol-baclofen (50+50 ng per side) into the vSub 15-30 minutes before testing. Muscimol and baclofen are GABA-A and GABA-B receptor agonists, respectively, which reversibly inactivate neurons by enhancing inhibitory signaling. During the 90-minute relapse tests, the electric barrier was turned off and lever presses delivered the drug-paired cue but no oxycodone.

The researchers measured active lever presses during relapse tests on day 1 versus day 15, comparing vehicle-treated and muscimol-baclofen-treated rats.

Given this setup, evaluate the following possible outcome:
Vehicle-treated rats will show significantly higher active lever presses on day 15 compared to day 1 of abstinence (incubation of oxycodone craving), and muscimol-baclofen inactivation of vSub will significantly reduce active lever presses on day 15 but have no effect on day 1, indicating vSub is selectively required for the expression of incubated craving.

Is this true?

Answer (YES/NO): YES